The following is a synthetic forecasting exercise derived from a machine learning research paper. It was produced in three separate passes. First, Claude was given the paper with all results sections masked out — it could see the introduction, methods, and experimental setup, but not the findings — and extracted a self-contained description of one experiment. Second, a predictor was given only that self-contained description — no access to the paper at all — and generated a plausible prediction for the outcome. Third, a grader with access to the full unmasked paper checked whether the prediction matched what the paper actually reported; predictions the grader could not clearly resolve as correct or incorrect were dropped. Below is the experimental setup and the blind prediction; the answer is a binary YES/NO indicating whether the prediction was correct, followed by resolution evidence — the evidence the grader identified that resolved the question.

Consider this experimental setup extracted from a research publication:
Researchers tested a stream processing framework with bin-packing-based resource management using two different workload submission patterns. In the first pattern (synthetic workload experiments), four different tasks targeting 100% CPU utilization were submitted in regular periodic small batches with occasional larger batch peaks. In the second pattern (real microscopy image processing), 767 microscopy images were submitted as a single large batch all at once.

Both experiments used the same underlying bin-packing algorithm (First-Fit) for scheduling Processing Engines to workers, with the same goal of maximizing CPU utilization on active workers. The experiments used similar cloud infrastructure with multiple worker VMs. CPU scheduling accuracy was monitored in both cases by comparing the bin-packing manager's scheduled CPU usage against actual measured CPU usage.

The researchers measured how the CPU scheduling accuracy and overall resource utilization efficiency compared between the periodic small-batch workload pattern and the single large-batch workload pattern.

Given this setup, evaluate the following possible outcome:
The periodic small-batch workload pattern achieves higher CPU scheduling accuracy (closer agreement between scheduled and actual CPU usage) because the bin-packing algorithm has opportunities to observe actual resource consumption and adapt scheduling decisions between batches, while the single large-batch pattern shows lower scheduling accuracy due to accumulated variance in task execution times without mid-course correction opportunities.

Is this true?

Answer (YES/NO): NO